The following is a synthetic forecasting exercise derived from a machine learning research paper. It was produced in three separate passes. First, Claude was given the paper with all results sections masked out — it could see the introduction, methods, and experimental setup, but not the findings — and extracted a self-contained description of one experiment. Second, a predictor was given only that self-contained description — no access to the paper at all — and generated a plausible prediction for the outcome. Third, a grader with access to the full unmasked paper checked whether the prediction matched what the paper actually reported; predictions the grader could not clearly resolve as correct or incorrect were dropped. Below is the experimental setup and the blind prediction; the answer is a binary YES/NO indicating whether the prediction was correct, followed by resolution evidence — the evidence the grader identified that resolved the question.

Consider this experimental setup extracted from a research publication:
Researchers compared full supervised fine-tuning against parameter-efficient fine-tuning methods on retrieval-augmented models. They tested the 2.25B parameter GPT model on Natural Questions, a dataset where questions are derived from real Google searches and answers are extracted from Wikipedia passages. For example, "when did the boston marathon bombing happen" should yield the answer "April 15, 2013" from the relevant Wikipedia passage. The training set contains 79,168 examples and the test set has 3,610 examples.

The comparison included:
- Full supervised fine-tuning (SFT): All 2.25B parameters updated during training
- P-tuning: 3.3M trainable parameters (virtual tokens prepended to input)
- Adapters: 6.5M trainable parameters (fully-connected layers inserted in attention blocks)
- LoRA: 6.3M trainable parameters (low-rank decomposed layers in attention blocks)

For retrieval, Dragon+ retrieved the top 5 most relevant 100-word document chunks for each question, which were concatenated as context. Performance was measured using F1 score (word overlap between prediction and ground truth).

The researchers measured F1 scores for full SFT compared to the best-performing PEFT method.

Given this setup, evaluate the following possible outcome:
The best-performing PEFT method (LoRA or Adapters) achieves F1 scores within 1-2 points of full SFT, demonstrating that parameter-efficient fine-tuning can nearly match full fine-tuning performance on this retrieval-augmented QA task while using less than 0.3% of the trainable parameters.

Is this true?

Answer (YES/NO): NO